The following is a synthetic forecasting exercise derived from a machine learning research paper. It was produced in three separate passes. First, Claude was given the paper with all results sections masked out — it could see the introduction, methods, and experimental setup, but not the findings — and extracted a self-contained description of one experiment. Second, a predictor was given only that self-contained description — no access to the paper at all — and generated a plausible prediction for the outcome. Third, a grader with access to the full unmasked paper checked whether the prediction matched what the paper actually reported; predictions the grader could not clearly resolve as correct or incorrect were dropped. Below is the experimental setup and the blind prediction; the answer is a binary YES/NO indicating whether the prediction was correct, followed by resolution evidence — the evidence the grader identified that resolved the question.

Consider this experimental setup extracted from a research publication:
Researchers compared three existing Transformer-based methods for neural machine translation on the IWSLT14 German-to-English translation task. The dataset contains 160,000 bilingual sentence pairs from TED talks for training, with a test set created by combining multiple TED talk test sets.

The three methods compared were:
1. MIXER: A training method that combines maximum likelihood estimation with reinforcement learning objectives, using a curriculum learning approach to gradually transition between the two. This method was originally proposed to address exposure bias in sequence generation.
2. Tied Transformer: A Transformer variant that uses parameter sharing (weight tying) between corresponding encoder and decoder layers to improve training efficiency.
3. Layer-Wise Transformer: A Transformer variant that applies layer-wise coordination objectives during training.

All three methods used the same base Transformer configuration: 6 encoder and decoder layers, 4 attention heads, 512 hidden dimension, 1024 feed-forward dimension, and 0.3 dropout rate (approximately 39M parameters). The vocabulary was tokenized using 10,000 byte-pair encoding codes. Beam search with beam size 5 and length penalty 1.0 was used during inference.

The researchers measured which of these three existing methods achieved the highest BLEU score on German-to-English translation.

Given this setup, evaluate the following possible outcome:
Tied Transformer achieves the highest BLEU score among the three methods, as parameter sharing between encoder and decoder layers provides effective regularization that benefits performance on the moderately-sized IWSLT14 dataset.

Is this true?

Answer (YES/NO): NO